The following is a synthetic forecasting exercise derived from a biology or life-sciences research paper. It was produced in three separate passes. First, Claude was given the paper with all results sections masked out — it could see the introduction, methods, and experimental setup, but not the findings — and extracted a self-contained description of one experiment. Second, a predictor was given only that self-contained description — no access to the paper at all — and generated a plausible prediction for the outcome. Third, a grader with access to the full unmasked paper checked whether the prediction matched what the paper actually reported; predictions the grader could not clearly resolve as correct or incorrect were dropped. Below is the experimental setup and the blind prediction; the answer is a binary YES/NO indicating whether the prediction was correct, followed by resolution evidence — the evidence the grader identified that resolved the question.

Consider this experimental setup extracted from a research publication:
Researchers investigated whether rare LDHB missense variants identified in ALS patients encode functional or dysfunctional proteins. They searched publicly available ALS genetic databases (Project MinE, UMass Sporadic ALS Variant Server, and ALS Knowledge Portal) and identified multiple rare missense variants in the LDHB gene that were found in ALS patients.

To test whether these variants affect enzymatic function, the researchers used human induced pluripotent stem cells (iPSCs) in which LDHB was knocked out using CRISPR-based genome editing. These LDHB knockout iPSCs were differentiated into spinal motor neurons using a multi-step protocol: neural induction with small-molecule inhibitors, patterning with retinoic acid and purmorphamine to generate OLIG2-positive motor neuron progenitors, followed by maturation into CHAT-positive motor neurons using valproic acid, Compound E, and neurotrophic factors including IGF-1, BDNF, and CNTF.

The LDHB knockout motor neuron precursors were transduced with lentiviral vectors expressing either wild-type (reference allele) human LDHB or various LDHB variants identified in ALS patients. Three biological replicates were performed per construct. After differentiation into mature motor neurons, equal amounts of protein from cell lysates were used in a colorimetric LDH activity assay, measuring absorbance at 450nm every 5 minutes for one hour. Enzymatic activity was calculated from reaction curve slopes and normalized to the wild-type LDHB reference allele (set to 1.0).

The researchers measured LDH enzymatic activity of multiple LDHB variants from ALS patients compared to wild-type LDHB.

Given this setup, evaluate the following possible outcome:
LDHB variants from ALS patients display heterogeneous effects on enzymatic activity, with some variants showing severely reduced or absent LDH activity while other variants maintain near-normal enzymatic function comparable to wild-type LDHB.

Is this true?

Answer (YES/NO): YES